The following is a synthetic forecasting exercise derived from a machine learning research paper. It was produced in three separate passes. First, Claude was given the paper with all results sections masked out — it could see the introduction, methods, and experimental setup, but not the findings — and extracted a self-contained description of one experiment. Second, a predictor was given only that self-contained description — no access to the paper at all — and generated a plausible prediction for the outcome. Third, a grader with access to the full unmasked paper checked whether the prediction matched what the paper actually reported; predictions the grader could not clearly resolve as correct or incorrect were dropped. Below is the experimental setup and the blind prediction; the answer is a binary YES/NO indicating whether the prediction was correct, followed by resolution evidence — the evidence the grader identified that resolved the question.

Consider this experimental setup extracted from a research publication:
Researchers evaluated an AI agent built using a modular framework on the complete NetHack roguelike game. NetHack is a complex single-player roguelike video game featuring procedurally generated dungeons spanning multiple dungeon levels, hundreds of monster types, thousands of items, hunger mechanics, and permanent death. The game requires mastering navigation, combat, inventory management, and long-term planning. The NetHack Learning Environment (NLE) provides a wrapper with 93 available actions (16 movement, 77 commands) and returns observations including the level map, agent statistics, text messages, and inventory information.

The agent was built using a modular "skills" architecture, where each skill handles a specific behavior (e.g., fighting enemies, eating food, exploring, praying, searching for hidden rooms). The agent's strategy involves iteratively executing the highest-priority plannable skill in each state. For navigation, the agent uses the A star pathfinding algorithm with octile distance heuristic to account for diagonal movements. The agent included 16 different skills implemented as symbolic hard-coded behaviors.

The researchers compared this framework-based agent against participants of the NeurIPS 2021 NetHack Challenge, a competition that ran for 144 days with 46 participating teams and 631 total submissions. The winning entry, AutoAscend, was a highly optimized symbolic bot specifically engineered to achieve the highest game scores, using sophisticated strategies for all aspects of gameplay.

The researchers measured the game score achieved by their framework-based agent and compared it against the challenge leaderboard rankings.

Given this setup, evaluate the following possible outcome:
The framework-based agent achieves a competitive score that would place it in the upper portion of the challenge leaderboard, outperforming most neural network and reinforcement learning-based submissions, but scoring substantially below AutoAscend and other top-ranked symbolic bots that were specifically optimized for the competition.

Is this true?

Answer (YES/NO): YES